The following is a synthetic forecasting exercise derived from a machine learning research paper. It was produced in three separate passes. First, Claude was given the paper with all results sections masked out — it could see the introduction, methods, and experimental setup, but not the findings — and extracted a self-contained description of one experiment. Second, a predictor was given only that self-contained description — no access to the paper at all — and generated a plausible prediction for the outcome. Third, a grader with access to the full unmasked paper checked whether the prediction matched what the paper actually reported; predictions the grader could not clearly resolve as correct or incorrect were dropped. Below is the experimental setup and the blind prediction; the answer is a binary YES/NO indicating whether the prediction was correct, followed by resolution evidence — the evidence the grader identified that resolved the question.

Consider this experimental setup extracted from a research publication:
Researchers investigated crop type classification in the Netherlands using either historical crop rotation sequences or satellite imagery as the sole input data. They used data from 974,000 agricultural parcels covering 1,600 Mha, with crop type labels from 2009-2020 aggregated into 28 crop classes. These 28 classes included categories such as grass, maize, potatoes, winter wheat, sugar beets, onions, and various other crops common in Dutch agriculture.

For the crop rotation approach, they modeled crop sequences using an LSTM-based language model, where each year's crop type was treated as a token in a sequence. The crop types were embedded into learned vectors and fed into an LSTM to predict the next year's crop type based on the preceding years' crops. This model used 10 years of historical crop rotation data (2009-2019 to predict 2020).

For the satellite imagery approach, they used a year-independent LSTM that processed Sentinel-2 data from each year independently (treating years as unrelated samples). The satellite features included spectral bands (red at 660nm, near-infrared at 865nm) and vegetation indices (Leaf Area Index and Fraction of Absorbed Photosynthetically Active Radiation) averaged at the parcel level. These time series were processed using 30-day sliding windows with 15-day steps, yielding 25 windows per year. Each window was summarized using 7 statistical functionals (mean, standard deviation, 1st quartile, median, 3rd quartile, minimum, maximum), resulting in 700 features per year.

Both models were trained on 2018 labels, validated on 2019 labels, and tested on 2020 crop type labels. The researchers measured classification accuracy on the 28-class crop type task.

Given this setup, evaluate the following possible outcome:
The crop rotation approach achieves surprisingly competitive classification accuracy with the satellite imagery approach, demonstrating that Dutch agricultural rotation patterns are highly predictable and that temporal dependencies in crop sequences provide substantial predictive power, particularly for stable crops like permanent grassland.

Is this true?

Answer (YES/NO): NO